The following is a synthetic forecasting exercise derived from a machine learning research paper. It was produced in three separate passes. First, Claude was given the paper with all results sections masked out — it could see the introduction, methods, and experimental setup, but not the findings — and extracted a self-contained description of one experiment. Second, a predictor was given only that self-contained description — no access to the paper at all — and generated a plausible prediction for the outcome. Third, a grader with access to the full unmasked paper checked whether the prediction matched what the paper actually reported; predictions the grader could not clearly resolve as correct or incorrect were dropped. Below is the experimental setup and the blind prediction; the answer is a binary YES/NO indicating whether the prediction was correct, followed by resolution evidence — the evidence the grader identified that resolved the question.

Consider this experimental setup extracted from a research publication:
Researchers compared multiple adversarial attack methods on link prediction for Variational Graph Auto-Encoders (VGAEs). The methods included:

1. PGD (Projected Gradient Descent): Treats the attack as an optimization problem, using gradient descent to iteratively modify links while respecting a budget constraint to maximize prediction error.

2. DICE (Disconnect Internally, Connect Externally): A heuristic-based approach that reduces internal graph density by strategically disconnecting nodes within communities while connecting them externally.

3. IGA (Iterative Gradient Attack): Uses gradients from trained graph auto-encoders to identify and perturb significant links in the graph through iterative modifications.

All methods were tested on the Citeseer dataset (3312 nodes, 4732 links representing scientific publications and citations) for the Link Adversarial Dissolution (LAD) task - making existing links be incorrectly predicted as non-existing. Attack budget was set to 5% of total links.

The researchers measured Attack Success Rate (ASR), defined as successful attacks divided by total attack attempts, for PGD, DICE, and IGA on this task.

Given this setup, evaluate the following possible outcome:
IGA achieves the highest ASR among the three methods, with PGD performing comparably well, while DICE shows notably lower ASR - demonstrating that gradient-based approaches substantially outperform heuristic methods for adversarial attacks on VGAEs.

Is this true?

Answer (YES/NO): NO